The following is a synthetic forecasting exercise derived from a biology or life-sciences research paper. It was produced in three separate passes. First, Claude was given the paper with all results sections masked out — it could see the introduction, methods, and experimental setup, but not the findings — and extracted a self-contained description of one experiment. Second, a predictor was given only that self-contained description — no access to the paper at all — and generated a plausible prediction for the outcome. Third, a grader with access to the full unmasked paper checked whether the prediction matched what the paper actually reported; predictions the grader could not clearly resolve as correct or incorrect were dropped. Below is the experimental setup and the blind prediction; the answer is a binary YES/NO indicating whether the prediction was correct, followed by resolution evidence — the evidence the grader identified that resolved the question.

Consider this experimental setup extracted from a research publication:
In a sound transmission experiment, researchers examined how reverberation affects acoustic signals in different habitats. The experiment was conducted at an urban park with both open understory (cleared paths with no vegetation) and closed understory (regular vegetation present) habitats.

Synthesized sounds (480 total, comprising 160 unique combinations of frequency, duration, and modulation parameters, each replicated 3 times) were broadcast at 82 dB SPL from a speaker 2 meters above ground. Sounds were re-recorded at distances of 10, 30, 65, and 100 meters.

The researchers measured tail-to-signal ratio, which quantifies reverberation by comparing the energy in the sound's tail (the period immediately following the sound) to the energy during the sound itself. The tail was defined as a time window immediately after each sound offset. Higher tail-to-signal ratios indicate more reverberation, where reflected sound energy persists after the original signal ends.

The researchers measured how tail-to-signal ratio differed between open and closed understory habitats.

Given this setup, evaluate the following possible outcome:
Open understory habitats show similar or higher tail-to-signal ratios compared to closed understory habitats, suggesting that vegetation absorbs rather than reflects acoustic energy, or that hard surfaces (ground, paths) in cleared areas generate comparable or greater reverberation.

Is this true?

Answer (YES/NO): NO